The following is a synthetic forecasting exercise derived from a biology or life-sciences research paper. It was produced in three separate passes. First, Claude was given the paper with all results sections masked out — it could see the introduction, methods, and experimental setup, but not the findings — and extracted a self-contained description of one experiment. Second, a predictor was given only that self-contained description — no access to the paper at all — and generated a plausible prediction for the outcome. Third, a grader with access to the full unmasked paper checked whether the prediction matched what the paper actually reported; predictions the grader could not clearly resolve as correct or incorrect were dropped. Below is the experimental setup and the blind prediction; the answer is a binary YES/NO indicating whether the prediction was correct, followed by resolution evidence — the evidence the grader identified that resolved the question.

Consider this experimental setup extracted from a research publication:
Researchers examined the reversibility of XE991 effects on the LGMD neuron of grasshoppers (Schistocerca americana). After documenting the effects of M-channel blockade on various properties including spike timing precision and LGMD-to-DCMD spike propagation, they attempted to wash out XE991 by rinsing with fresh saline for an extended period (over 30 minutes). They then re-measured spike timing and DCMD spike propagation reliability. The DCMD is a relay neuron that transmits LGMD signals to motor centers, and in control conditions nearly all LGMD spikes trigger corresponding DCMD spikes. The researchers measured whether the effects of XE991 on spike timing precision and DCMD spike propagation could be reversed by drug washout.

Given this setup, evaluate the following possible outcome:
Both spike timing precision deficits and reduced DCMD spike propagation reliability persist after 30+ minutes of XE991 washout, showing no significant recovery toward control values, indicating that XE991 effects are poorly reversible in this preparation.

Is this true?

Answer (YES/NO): NO